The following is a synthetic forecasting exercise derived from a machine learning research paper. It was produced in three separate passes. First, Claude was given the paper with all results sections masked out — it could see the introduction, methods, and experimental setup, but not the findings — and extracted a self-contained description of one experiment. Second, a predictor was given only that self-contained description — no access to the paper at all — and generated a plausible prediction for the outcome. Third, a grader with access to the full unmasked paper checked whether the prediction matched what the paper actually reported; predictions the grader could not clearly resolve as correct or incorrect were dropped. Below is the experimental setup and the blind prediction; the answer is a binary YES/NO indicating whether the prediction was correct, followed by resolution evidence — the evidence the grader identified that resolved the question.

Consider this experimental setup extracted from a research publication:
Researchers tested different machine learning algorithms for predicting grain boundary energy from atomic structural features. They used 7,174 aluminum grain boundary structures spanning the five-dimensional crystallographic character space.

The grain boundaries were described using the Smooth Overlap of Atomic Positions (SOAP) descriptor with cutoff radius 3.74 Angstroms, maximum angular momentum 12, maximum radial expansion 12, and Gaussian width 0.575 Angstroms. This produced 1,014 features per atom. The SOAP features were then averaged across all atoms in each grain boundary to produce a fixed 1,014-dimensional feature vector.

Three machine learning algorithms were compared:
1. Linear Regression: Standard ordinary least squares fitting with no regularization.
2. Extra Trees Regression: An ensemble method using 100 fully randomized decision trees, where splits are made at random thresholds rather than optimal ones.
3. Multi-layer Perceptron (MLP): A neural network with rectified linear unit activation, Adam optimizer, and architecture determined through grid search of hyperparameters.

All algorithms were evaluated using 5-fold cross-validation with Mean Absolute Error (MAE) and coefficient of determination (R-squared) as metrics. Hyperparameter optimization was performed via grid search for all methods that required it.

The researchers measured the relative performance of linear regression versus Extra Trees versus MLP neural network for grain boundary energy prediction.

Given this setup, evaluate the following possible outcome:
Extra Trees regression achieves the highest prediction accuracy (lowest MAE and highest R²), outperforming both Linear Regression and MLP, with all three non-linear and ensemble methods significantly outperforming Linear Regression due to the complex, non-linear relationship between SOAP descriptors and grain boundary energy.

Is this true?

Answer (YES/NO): NO